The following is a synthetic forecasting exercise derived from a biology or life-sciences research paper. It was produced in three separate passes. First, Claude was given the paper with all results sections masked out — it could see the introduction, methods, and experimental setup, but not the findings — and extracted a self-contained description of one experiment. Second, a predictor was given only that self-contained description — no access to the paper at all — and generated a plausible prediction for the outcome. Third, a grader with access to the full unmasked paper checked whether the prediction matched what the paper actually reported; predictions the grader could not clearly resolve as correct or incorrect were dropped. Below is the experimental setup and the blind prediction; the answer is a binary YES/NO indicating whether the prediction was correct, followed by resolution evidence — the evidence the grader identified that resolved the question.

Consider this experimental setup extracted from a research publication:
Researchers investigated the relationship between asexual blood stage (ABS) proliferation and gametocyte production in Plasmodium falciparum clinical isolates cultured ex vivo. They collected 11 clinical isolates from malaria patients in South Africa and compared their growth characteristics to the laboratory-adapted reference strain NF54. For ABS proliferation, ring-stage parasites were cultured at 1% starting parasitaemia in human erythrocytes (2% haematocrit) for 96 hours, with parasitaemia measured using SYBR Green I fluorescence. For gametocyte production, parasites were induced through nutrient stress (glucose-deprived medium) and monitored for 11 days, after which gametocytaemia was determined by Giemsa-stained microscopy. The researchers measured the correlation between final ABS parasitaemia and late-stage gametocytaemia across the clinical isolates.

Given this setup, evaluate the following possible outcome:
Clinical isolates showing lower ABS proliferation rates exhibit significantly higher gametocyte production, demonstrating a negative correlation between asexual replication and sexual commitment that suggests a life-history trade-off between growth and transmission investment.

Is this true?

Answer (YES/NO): NO